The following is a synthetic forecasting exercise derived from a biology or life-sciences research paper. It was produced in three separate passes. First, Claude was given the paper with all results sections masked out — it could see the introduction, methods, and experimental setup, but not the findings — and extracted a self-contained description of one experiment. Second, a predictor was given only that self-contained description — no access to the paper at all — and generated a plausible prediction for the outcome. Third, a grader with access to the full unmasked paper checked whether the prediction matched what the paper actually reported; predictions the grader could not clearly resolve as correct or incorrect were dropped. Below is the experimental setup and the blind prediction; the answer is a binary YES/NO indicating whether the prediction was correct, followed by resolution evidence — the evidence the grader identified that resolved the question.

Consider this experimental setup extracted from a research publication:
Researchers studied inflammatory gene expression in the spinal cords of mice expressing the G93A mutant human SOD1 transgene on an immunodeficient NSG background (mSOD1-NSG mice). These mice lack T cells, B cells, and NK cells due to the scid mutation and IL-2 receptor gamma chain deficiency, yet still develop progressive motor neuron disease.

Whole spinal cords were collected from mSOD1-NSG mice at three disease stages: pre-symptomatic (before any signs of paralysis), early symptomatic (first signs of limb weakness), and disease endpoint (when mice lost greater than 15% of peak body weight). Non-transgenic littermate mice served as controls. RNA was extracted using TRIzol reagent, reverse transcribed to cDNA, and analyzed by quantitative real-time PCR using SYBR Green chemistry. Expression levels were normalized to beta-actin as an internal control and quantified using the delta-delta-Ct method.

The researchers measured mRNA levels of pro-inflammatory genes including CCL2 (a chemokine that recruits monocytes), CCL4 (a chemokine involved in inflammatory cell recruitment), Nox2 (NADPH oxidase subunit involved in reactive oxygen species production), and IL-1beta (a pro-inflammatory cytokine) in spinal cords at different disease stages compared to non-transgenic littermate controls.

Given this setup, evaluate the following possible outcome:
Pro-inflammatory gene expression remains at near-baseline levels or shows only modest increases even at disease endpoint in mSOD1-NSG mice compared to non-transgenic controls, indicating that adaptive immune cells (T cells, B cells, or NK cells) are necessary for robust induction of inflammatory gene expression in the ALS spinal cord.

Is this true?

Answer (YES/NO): NO